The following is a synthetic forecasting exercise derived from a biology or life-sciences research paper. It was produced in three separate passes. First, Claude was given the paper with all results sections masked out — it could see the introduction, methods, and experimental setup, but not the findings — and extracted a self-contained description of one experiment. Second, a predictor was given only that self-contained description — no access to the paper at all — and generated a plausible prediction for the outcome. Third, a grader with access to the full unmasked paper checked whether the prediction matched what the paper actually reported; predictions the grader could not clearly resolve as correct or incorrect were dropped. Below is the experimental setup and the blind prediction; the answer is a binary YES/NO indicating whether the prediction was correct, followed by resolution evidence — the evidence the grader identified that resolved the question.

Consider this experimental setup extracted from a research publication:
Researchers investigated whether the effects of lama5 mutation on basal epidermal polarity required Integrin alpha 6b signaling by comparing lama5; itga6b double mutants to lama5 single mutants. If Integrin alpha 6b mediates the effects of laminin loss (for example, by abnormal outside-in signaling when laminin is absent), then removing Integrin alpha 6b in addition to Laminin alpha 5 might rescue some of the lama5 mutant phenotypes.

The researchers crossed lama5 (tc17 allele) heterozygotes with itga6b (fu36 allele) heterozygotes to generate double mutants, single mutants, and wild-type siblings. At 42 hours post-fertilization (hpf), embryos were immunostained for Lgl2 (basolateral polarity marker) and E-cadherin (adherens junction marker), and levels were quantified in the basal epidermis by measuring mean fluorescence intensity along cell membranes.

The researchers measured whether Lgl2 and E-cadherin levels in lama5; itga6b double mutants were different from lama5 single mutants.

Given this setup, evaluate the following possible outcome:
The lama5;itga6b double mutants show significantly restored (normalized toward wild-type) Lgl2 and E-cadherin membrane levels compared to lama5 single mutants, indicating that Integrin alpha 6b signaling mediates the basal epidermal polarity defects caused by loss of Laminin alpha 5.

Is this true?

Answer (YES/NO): NO